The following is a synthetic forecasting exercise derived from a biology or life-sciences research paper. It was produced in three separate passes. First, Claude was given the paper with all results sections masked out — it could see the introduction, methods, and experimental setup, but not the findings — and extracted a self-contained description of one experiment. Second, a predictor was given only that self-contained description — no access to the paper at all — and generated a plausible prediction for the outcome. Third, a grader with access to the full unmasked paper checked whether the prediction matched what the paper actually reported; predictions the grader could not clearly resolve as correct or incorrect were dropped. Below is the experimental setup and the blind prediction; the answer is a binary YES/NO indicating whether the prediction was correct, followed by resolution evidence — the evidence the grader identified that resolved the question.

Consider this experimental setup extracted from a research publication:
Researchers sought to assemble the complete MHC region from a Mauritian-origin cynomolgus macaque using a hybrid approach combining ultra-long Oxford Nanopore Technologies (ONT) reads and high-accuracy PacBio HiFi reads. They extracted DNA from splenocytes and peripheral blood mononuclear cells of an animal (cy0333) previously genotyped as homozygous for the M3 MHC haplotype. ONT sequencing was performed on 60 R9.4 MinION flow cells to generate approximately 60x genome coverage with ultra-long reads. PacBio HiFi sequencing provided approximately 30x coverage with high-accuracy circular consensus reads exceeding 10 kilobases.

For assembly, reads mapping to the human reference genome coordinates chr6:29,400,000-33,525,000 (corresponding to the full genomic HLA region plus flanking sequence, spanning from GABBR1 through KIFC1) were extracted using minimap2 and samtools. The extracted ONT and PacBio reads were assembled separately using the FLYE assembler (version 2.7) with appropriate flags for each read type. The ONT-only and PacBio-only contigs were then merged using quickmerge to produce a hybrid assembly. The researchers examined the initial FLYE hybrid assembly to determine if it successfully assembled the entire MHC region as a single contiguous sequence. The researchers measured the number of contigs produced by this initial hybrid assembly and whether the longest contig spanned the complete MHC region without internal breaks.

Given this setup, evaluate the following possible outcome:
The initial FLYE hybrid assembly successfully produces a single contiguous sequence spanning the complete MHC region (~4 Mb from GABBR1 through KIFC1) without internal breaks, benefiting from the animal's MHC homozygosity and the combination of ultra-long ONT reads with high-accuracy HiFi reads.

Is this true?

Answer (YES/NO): NO